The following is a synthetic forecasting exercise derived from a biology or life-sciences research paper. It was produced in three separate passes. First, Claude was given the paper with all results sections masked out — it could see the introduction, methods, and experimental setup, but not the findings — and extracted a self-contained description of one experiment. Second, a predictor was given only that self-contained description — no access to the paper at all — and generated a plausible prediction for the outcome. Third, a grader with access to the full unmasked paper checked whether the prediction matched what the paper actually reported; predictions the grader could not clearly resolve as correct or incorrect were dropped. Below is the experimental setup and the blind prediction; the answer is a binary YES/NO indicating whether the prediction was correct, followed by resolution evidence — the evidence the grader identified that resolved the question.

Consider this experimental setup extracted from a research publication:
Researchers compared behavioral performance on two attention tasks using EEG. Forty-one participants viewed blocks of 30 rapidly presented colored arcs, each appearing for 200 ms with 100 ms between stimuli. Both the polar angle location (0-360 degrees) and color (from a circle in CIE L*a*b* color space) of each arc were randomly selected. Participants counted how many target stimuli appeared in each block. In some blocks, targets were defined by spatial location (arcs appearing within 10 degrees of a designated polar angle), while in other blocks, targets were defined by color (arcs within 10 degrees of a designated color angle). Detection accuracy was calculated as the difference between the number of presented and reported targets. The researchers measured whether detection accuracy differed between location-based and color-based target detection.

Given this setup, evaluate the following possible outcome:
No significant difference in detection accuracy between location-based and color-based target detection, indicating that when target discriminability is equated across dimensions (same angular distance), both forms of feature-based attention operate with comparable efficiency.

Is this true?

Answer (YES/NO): NO